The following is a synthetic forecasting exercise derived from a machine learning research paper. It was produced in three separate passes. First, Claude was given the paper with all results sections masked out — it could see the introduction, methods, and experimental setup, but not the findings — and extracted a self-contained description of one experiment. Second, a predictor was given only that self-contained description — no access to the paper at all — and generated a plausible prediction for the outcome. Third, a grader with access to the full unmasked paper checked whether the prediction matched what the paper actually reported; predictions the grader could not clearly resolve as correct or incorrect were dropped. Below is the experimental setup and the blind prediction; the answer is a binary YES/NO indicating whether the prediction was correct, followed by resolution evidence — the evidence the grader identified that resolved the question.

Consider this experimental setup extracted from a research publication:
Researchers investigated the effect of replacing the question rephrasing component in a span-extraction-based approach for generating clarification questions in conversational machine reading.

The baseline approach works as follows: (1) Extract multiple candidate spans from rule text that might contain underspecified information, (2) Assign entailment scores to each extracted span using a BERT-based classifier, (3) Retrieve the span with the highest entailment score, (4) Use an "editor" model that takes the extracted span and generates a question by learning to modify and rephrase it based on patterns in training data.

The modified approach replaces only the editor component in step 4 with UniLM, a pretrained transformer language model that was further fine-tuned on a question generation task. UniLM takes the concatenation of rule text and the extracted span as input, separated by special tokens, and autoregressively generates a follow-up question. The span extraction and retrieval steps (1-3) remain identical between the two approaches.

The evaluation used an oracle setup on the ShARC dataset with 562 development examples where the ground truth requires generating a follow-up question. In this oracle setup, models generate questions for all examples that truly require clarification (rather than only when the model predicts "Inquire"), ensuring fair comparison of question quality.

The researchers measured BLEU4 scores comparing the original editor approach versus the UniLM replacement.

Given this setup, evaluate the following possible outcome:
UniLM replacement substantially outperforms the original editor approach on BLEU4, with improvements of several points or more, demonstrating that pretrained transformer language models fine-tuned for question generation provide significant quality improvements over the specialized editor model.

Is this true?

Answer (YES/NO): YES